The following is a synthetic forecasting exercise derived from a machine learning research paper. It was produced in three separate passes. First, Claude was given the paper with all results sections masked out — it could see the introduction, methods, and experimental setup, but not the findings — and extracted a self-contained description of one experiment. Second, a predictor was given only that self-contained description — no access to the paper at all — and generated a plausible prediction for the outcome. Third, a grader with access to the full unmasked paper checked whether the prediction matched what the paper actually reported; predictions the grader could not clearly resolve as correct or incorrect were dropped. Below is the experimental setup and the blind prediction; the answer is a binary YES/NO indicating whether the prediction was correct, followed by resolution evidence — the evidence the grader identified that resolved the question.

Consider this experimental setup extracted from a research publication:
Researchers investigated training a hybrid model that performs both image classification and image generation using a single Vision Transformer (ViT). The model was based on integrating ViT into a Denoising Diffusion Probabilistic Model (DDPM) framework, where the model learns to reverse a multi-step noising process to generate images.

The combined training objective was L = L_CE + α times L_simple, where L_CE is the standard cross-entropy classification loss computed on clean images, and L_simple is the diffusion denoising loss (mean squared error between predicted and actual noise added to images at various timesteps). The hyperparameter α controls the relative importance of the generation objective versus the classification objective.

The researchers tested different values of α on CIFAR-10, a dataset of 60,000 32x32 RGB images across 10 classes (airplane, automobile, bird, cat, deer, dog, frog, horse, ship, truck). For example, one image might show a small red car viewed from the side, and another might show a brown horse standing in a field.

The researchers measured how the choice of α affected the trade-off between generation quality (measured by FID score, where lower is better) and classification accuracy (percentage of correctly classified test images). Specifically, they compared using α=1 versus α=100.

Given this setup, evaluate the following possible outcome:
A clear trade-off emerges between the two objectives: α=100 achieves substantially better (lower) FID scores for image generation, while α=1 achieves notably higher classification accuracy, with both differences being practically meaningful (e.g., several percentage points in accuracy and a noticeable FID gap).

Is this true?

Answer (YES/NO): NO